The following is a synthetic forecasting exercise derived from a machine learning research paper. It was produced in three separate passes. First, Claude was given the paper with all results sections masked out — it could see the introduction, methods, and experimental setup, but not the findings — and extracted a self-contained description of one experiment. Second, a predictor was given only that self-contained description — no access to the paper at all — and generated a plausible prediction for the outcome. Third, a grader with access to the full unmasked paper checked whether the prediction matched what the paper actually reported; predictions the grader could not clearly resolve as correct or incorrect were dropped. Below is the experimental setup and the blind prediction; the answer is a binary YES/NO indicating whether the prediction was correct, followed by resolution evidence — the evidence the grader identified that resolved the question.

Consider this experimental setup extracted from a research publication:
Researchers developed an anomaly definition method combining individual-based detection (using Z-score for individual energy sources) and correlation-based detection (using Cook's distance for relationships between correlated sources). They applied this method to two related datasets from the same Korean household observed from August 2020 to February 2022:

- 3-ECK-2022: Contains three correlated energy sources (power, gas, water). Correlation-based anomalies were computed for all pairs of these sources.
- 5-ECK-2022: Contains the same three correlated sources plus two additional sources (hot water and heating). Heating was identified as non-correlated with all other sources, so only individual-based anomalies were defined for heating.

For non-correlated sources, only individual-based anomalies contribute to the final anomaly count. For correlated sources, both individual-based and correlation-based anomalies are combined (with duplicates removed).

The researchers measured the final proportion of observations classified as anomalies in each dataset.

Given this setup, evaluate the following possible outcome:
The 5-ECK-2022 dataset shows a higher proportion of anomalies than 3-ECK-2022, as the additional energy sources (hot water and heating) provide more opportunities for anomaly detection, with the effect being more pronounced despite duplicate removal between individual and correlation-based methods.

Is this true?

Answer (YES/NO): YES